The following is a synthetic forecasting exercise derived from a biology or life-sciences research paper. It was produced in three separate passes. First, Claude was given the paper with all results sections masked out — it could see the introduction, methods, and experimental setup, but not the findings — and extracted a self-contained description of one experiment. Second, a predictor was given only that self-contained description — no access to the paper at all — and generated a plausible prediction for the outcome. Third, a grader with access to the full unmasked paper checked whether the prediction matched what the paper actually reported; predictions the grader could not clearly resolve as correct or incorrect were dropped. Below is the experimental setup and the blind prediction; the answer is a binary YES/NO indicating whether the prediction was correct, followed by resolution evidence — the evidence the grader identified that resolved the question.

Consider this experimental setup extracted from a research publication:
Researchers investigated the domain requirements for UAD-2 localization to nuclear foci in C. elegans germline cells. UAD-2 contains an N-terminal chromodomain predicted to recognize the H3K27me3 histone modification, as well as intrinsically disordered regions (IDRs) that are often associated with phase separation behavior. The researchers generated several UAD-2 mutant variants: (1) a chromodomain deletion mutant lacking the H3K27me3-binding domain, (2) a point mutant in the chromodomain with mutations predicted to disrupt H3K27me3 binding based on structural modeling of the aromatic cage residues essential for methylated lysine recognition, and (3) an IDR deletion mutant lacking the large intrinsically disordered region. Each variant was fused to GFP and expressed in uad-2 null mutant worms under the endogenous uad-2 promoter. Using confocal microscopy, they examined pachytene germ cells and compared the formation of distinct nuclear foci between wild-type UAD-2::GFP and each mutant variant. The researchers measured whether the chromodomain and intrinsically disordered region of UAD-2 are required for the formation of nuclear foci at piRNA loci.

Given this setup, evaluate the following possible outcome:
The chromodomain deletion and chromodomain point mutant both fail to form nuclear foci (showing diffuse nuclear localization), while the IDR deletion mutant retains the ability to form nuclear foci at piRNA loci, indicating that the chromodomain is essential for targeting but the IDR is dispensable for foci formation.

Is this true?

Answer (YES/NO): NO